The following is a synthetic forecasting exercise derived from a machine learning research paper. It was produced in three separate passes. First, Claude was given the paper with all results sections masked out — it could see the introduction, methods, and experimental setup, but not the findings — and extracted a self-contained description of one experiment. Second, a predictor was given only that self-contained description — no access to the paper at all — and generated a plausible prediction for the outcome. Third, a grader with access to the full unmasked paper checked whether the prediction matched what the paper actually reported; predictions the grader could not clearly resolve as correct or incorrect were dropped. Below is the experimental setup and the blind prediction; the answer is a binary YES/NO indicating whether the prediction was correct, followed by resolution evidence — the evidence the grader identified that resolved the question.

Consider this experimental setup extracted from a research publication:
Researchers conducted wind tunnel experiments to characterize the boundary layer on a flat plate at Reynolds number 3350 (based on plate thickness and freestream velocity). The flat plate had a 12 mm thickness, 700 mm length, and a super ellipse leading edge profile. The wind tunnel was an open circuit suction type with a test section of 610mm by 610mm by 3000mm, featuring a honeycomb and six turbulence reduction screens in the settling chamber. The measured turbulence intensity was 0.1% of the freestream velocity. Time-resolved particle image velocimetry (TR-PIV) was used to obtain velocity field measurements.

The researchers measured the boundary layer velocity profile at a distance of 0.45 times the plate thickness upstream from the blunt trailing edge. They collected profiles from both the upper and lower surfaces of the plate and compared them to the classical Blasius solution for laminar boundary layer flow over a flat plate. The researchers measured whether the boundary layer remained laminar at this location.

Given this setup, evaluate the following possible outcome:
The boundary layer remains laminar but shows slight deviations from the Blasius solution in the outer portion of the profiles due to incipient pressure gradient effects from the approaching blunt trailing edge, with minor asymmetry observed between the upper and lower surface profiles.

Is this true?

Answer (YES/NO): NO